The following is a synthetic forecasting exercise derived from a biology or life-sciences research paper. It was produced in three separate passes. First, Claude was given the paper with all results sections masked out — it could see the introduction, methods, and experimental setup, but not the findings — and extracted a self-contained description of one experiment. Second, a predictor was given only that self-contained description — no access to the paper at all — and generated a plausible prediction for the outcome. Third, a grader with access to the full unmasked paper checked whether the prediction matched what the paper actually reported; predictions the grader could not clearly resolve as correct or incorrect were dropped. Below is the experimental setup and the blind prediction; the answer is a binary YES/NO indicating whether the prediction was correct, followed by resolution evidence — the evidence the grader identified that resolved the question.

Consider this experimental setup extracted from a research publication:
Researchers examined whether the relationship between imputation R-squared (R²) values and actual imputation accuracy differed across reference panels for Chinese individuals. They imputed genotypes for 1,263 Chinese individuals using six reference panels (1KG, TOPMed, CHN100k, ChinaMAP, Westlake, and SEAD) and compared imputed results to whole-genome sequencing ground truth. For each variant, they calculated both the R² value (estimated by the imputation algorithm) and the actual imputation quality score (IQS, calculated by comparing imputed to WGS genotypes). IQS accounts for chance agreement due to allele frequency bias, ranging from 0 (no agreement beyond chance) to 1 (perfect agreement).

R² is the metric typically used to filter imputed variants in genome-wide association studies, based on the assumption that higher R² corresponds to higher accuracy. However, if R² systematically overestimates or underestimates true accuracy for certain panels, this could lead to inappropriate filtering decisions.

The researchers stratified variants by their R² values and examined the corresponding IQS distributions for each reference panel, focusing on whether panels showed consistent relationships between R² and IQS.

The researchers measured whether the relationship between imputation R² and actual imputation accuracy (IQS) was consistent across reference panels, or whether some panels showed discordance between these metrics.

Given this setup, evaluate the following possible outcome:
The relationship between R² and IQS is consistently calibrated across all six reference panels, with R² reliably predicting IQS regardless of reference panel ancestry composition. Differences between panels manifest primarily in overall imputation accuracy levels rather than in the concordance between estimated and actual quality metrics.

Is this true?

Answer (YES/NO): NO